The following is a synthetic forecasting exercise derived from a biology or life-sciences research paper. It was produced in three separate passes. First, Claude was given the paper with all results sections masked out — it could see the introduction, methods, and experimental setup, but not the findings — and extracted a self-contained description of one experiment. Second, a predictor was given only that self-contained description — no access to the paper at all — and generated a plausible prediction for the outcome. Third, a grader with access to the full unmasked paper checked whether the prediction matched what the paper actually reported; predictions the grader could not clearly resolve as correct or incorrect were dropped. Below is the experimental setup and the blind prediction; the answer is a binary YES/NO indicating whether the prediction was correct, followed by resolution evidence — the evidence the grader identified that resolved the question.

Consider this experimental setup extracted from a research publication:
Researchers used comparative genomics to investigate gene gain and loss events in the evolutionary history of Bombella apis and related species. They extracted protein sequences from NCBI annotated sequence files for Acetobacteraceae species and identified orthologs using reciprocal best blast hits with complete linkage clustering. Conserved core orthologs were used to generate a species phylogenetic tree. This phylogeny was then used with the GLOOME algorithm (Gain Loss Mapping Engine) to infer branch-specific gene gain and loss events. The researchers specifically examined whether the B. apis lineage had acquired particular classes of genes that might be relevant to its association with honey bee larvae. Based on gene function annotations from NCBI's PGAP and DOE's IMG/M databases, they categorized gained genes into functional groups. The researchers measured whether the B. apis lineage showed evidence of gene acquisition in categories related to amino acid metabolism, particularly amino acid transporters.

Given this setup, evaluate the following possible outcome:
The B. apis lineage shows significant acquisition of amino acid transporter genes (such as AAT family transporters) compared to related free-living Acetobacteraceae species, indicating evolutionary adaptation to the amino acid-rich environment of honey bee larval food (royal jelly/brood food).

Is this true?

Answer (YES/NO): NO